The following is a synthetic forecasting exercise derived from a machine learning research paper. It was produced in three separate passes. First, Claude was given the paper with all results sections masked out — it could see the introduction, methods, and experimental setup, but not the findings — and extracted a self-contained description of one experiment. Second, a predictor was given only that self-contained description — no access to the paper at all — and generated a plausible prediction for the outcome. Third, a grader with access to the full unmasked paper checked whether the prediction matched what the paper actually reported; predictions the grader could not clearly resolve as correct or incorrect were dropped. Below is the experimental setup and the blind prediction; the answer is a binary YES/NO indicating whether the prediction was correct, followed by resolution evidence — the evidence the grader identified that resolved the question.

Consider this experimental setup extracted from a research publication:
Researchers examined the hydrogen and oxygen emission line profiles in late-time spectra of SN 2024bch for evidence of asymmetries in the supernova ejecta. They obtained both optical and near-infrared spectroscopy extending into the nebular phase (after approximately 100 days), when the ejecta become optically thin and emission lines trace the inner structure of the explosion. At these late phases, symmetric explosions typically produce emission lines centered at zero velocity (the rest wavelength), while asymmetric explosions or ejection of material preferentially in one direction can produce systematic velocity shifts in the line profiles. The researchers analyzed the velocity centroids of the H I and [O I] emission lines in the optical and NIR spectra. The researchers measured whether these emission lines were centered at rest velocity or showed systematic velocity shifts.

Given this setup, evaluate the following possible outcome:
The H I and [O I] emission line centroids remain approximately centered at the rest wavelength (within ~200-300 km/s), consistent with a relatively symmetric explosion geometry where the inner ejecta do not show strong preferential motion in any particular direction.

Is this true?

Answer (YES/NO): NO